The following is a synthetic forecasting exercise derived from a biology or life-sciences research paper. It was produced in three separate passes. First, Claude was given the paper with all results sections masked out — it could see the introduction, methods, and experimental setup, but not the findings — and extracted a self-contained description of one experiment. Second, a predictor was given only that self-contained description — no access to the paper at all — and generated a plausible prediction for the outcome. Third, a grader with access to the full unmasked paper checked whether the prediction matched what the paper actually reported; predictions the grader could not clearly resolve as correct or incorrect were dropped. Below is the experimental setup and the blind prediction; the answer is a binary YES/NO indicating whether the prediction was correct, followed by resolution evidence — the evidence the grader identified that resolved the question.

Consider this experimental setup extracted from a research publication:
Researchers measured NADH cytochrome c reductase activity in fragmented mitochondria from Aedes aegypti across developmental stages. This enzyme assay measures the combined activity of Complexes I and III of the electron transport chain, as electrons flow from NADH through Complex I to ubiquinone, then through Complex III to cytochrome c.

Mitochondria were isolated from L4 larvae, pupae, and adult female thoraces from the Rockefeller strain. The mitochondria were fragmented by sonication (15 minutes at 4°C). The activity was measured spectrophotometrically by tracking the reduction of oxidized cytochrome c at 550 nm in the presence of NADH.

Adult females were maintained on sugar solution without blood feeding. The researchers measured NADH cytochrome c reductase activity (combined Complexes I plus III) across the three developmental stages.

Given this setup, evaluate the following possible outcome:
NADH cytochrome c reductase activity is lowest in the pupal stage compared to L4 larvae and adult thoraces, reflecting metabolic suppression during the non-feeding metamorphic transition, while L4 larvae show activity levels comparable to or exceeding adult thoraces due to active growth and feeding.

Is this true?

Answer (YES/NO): NO